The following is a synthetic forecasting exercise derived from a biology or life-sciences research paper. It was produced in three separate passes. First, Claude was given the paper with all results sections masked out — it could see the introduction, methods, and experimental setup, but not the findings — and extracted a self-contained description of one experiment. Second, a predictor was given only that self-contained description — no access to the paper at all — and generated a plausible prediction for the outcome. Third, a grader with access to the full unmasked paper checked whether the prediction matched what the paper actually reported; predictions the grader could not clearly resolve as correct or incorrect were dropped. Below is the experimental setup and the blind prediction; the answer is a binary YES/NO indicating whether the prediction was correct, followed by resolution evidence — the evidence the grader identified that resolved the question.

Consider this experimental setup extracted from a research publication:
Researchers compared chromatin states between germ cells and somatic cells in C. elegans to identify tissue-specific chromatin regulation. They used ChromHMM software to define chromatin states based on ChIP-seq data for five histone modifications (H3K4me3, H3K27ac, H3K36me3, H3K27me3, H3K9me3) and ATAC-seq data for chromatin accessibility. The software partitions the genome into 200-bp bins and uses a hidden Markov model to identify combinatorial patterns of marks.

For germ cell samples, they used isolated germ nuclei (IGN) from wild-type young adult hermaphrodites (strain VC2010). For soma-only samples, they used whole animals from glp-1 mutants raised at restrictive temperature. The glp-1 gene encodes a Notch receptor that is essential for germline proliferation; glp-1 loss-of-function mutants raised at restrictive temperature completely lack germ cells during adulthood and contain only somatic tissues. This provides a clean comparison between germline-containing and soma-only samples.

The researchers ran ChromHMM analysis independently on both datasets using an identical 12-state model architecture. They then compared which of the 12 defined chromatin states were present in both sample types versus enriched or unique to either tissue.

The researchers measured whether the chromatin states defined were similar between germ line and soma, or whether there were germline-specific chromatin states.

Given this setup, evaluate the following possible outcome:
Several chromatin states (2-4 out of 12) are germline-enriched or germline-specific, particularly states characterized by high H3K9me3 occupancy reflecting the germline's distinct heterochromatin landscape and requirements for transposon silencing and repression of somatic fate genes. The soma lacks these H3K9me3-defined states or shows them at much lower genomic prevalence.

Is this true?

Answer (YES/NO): NO